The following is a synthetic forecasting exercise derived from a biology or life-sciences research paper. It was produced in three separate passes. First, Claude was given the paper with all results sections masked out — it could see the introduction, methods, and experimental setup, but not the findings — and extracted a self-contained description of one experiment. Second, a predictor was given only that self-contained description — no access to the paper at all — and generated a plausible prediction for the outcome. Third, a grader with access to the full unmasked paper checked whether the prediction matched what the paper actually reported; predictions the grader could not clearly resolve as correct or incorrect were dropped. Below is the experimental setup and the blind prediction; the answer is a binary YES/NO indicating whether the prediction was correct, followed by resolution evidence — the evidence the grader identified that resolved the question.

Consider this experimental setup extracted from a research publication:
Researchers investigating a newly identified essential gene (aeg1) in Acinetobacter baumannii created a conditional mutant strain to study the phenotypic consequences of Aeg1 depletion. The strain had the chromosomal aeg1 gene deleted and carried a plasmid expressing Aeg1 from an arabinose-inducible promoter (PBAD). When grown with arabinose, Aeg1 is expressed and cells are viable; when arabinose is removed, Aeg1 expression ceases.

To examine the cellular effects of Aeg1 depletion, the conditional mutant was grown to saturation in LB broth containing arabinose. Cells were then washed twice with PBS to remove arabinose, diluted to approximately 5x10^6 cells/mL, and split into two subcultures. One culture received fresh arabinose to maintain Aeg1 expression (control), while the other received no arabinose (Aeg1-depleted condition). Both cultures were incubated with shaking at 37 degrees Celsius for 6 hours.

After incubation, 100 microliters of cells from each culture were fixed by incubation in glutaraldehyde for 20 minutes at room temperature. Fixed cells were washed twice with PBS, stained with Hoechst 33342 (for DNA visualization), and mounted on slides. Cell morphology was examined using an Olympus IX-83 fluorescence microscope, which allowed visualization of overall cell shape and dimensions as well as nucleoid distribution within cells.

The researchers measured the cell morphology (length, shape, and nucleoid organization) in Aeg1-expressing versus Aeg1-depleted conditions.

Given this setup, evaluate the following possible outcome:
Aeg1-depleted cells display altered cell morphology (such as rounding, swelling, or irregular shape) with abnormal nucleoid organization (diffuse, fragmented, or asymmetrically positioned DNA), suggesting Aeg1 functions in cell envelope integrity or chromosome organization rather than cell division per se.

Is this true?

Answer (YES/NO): NO